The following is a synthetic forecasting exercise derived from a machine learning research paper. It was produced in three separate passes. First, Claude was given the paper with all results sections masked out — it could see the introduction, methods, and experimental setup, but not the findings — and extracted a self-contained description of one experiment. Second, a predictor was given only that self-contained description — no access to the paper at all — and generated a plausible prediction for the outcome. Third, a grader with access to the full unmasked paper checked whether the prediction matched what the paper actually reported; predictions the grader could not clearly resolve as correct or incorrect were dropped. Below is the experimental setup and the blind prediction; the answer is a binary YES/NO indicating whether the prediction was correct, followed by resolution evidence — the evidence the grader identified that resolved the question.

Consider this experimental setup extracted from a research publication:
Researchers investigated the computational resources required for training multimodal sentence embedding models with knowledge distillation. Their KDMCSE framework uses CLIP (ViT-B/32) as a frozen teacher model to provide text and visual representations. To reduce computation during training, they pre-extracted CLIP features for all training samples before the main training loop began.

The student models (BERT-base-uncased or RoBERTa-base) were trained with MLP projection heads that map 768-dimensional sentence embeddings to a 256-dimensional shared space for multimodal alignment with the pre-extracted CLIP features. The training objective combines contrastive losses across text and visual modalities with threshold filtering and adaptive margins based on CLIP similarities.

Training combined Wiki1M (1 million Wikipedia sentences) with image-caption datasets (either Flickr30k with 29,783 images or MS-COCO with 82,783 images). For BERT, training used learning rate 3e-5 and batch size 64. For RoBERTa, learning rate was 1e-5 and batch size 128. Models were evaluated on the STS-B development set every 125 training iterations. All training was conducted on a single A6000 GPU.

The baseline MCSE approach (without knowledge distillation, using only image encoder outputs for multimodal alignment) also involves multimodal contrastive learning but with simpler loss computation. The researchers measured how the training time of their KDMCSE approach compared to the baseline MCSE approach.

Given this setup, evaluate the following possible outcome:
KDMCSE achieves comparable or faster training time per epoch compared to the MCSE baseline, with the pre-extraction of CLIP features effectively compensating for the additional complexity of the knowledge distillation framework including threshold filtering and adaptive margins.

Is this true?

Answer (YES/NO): YES